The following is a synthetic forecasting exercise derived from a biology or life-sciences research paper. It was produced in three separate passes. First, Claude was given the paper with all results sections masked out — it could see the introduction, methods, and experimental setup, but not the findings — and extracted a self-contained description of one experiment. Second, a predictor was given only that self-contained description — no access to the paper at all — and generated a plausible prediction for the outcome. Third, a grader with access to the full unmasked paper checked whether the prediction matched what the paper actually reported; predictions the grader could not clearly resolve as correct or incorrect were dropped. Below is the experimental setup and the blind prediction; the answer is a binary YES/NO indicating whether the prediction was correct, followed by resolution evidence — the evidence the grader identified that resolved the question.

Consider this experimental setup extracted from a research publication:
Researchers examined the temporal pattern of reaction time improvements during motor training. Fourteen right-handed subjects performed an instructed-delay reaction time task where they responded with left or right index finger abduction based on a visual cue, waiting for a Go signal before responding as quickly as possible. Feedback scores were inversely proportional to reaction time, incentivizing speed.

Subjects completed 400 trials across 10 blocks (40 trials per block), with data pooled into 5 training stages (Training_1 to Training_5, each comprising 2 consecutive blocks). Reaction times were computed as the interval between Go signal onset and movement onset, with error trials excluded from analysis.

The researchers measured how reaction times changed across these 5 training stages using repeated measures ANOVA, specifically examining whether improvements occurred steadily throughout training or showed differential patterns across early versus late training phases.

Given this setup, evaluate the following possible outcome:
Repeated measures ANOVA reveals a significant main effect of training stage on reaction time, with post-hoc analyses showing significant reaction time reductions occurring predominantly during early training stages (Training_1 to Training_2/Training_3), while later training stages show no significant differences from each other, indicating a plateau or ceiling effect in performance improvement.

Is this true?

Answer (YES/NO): YES